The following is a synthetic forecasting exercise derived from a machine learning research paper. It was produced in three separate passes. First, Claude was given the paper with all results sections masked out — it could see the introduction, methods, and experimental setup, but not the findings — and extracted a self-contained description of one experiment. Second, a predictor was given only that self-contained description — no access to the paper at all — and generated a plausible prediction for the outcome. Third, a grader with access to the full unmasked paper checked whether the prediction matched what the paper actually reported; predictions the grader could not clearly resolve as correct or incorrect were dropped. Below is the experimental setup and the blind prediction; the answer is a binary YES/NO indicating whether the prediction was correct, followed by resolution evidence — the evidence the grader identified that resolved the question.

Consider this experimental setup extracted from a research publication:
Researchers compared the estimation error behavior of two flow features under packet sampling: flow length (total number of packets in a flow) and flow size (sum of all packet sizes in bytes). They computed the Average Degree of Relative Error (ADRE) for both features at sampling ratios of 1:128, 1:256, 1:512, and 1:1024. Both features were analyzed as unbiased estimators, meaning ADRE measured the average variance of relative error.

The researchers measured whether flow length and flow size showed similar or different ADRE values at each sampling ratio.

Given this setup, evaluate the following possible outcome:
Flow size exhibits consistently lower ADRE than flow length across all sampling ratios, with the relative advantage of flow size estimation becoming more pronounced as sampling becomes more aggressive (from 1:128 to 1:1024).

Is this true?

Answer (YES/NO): NO